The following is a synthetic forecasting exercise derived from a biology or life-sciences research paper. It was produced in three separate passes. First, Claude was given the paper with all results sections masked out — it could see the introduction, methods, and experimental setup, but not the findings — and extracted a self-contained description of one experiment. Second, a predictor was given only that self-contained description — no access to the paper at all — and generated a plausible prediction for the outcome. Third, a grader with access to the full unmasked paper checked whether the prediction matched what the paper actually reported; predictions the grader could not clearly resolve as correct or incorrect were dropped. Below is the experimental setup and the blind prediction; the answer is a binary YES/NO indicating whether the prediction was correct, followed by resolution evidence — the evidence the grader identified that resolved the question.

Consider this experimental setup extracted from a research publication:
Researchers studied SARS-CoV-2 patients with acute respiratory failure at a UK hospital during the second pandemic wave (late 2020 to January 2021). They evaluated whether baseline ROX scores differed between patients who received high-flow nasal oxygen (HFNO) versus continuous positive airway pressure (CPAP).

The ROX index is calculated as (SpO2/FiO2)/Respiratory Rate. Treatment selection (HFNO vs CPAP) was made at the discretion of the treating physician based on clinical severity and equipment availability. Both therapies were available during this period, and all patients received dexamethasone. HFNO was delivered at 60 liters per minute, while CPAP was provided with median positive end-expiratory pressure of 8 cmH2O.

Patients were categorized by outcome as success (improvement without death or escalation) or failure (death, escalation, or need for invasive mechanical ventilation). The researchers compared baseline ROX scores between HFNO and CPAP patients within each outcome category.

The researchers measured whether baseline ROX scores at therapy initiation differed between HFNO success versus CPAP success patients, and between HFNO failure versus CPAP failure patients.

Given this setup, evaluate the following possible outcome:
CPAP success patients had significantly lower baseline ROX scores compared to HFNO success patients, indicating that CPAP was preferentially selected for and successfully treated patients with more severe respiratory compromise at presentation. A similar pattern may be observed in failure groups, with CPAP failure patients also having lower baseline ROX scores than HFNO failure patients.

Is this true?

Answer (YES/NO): NO